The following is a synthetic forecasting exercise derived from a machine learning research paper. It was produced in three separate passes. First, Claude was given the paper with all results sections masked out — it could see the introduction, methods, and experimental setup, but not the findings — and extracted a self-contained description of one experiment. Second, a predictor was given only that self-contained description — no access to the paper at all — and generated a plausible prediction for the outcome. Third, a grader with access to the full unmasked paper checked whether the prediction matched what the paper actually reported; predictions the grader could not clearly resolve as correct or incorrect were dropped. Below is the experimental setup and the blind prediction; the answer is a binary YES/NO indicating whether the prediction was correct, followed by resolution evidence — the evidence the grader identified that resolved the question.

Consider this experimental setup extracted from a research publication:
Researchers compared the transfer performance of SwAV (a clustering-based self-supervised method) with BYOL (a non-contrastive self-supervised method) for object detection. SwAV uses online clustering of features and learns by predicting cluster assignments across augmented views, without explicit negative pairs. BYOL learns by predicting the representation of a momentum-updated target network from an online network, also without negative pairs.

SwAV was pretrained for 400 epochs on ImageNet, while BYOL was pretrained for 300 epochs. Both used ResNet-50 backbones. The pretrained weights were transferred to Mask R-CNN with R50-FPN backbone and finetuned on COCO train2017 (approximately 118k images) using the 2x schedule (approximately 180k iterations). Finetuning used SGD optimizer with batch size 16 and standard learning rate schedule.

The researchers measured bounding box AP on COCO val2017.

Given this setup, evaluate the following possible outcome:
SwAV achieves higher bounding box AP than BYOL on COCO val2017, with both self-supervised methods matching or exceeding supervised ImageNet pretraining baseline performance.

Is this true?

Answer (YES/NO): NO